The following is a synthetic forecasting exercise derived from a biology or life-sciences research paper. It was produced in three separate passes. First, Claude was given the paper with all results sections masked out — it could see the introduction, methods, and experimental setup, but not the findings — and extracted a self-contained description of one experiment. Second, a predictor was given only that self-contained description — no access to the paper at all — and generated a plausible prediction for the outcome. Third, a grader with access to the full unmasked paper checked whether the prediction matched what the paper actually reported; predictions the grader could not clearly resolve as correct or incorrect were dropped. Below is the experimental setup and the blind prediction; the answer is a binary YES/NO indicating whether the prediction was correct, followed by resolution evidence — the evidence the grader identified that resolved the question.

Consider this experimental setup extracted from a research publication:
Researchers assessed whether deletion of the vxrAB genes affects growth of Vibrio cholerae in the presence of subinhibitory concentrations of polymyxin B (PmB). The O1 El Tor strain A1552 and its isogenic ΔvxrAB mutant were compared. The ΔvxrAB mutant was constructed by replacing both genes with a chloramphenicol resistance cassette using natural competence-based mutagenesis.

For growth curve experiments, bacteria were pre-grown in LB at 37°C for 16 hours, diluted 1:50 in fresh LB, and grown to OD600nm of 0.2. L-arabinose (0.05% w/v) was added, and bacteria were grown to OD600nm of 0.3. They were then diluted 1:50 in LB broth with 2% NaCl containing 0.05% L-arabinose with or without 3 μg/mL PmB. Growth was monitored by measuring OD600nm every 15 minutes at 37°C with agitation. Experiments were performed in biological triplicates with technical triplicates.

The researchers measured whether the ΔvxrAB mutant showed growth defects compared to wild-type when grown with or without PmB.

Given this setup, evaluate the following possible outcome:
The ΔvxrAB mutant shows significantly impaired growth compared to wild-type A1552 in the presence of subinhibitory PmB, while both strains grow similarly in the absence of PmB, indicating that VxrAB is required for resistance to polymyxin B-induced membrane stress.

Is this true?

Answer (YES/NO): YES